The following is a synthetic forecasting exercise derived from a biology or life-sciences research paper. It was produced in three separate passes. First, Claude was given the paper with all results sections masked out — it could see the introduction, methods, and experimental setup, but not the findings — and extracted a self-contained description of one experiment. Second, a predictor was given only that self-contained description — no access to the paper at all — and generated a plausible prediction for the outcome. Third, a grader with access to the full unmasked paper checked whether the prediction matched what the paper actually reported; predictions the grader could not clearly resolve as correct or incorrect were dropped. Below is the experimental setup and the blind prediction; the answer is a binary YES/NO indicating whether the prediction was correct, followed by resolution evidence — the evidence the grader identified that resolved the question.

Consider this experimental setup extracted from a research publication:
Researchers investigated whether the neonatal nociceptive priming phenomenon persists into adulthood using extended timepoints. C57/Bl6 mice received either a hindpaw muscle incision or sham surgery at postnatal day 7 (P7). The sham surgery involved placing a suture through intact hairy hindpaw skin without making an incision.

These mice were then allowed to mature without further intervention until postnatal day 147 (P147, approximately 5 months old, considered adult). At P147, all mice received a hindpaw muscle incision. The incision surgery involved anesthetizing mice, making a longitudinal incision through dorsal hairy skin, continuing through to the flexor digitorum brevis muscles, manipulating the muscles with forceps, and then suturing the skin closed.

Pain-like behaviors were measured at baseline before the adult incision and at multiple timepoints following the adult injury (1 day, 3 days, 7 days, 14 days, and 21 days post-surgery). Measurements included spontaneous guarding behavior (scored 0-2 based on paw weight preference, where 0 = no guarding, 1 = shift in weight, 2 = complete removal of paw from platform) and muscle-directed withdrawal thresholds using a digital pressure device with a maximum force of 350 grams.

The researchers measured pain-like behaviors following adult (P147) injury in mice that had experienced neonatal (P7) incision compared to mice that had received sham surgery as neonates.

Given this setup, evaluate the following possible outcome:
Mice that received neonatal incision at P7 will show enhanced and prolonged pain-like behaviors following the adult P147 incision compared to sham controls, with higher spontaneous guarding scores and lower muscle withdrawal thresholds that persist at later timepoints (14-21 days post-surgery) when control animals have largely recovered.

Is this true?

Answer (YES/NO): NO